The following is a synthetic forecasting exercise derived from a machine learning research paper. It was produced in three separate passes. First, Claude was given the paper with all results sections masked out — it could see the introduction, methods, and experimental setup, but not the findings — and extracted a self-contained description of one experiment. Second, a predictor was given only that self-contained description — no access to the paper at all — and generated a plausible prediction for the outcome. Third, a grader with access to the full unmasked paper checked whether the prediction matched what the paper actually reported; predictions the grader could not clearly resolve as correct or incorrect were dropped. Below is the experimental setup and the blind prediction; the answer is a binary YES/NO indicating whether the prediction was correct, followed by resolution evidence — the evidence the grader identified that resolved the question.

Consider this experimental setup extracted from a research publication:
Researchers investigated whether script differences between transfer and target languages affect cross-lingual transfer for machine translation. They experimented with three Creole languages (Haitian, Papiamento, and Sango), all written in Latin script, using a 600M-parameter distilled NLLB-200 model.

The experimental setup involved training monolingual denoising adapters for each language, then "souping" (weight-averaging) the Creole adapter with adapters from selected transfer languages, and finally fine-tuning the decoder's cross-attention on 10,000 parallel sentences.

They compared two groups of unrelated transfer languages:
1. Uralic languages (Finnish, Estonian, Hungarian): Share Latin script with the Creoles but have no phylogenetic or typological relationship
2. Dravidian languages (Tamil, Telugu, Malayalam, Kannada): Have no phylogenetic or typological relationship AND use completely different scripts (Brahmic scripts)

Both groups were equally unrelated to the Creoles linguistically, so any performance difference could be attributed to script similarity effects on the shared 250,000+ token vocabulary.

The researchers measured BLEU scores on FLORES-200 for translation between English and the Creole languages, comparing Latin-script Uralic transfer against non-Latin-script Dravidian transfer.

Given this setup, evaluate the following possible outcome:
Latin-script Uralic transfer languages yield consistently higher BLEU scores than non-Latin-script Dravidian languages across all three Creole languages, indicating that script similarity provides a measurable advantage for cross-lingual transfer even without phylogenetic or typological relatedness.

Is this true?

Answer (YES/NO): NO